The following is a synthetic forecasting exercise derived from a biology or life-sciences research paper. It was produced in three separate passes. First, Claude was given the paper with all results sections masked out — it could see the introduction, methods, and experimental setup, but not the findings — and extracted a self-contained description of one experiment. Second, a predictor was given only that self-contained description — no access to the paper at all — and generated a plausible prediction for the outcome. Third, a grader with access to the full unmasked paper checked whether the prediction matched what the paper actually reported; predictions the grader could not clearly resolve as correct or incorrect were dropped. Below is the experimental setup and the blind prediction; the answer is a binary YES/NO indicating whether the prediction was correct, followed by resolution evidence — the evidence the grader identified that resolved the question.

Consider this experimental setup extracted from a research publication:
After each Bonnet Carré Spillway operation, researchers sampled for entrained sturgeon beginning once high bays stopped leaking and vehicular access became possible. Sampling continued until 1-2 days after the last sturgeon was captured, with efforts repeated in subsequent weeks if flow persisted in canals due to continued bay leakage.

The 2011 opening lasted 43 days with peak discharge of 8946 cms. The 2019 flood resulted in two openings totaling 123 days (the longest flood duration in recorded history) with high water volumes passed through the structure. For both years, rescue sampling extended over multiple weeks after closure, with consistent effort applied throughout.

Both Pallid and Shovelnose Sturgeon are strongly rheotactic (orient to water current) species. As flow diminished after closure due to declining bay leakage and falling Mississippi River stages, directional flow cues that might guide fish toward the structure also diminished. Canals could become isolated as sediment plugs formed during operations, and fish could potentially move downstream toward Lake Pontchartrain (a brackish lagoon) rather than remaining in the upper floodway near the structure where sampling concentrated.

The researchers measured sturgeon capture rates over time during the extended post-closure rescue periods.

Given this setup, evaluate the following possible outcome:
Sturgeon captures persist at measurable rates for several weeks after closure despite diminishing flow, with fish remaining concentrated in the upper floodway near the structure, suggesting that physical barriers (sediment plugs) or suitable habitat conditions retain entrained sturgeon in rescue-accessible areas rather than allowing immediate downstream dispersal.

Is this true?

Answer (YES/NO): NO